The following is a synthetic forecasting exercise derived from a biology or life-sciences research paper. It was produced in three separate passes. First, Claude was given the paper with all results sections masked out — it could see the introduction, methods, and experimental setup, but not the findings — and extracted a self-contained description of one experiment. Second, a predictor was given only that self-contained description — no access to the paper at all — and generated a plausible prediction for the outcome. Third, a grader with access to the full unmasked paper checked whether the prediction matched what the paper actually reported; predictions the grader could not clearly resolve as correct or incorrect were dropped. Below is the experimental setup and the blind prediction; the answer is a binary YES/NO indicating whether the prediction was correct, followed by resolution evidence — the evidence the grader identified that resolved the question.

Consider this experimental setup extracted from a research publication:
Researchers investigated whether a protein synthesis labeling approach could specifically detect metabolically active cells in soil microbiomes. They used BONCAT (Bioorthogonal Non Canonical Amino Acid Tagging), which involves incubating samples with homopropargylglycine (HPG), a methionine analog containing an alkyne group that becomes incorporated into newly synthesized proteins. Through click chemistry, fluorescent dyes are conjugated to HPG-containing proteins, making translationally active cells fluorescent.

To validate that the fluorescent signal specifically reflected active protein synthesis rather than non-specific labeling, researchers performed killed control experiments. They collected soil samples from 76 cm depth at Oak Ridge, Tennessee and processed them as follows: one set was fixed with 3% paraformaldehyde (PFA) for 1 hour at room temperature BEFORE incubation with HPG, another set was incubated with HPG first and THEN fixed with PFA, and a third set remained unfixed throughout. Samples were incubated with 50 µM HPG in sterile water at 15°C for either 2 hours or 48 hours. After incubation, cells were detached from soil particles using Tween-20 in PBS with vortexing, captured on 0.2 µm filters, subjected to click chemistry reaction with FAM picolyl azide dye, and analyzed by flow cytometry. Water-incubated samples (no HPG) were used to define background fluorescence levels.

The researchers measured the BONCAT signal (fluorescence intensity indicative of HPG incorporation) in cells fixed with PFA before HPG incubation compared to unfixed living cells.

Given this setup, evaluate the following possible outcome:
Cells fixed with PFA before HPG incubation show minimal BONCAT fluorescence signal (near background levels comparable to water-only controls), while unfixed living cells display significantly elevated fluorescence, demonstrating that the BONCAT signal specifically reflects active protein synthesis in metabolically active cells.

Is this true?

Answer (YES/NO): YES